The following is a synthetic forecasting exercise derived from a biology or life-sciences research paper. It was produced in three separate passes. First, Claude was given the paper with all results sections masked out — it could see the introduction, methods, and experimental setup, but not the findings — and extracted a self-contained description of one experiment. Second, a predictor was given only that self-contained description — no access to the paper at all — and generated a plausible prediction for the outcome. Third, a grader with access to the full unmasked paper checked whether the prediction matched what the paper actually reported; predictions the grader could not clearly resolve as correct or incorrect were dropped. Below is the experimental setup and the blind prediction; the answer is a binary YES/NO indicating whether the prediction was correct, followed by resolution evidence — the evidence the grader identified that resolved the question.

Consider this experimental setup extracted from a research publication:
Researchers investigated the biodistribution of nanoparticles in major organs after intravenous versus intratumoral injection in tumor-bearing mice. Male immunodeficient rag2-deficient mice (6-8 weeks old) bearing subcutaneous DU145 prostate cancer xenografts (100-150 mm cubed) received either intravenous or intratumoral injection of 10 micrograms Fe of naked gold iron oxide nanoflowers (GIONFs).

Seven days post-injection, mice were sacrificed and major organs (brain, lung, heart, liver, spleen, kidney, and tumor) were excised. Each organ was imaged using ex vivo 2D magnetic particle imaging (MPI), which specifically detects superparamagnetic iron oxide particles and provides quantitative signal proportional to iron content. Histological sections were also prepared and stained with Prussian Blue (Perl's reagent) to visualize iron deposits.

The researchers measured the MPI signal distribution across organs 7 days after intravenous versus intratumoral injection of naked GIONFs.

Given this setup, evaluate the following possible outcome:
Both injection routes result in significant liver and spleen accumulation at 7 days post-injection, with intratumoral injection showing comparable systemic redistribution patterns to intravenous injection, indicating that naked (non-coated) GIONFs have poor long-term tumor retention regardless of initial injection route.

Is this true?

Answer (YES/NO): NO